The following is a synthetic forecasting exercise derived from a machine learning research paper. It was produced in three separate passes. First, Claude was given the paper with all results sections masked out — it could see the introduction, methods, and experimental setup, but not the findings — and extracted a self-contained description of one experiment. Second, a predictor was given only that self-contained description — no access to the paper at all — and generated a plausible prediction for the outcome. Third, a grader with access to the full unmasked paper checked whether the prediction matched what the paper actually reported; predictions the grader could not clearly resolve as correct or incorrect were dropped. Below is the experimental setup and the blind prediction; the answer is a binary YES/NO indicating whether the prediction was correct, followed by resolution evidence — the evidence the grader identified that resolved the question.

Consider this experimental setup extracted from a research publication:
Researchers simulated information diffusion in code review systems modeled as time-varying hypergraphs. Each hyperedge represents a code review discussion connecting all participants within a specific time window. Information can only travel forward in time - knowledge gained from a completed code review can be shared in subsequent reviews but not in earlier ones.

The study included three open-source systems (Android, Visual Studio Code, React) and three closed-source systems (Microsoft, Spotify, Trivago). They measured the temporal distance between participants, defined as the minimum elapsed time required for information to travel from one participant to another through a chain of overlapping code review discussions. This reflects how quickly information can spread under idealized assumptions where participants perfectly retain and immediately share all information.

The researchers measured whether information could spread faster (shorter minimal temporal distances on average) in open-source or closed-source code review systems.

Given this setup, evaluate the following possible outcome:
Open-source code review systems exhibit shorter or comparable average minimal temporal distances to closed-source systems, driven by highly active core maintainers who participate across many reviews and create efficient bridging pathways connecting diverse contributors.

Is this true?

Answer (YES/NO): YES